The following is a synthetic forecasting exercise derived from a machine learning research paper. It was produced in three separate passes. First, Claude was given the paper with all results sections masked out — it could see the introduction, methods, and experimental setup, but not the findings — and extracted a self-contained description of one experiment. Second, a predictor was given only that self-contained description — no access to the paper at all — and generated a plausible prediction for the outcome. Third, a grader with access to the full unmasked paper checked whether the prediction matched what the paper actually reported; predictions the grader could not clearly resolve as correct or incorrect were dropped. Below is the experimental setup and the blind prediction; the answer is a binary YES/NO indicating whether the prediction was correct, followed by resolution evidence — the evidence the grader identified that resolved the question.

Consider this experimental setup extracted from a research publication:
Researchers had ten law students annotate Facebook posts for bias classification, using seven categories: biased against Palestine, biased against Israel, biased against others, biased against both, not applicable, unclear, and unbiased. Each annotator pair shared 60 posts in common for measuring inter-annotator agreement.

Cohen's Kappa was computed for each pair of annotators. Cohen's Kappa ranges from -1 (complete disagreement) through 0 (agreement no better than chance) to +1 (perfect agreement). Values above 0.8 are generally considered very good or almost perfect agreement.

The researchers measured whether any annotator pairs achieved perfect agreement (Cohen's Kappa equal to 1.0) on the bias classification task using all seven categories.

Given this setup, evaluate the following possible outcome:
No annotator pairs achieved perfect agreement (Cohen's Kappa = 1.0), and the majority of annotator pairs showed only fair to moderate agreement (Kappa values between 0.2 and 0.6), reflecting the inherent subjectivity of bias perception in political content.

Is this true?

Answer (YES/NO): NO